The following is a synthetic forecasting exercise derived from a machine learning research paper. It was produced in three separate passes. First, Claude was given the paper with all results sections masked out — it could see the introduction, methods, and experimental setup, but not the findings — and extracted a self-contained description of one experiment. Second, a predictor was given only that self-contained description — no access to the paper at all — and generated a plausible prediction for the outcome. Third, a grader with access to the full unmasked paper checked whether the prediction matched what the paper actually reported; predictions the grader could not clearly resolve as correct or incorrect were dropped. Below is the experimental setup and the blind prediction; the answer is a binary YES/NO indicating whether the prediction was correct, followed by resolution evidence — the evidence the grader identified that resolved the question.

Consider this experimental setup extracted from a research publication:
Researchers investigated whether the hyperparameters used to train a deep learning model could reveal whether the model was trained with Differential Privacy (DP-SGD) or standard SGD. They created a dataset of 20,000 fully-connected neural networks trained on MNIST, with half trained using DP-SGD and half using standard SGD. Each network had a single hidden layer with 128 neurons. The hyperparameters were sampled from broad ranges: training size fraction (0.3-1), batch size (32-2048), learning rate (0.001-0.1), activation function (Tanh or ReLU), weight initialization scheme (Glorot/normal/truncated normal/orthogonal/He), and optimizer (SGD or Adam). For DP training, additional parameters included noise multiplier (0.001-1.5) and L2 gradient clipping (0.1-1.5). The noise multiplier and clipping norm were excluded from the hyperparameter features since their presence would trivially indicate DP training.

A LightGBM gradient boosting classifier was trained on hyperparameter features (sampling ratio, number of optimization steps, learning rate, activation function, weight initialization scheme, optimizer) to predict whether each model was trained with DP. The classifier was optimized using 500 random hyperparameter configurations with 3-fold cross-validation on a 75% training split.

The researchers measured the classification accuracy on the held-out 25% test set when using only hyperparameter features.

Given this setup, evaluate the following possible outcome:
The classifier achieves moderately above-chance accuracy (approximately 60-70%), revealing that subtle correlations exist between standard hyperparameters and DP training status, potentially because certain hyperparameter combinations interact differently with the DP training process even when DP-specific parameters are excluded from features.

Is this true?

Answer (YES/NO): NO